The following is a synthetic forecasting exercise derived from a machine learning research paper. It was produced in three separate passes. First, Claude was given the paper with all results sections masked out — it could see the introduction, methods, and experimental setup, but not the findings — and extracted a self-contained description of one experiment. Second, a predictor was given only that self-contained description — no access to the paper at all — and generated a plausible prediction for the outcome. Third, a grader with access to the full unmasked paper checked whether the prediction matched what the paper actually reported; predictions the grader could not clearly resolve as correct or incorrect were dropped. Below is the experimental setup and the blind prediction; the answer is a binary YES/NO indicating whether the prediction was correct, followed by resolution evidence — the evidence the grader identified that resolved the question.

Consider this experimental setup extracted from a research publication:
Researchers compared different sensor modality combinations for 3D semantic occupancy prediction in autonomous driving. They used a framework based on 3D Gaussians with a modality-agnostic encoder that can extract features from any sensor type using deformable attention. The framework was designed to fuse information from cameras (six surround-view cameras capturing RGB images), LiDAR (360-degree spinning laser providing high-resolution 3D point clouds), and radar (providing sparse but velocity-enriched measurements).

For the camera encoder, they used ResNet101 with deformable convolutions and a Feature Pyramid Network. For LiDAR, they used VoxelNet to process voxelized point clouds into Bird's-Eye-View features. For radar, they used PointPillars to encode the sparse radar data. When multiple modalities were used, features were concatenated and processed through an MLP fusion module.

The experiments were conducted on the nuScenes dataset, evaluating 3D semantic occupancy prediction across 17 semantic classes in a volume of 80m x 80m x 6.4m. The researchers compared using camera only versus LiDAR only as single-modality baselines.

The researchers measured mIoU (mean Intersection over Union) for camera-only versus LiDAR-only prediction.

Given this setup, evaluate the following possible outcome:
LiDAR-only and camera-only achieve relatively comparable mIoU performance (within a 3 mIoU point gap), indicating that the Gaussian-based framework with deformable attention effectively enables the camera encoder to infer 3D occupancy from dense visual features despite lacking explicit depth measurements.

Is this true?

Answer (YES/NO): NO